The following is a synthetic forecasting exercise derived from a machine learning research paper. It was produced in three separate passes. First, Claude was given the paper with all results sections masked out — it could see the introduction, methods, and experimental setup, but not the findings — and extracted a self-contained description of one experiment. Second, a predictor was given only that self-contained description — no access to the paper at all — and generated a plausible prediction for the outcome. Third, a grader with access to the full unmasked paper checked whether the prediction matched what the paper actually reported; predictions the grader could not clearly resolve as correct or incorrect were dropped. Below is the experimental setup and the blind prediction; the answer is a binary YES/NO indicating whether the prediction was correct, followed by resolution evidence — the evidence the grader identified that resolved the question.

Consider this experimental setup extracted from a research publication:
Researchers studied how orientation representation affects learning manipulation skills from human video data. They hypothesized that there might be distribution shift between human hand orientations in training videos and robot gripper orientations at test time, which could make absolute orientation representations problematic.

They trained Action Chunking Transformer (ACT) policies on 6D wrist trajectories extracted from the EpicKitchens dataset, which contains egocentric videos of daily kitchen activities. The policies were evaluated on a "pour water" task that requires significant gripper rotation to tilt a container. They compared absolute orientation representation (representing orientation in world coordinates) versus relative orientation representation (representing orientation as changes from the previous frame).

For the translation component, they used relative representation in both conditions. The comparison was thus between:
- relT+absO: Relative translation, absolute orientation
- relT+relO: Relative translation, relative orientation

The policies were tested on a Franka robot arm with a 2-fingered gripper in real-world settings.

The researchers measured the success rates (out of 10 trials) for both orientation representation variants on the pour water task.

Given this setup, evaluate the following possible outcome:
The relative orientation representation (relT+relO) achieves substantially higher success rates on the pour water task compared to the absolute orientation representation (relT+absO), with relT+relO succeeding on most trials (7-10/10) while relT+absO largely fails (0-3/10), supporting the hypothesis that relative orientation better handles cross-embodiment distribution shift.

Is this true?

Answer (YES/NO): YES